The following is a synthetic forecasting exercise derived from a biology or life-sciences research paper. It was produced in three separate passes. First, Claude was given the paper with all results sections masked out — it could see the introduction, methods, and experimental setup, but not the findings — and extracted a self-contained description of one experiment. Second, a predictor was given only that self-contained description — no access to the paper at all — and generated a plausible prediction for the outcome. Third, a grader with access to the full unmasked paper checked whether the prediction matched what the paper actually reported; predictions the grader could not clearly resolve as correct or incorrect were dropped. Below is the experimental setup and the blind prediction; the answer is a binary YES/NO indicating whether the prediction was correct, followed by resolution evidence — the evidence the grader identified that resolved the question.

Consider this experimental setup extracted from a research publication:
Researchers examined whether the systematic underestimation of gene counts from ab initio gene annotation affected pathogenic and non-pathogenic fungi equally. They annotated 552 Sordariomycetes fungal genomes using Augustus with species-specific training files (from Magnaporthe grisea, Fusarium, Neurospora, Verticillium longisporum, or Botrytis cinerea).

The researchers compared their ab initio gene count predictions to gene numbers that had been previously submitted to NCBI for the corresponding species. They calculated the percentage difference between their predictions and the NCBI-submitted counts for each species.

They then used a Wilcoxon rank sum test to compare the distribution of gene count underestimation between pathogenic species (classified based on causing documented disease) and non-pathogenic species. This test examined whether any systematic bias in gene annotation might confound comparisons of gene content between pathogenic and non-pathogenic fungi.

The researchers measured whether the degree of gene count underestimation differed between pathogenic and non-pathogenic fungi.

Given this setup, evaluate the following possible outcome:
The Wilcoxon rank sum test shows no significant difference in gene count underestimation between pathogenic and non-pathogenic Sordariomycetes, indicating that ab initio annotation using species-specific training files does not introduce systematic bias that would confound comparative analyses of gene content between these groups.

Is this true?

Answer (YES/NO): YES